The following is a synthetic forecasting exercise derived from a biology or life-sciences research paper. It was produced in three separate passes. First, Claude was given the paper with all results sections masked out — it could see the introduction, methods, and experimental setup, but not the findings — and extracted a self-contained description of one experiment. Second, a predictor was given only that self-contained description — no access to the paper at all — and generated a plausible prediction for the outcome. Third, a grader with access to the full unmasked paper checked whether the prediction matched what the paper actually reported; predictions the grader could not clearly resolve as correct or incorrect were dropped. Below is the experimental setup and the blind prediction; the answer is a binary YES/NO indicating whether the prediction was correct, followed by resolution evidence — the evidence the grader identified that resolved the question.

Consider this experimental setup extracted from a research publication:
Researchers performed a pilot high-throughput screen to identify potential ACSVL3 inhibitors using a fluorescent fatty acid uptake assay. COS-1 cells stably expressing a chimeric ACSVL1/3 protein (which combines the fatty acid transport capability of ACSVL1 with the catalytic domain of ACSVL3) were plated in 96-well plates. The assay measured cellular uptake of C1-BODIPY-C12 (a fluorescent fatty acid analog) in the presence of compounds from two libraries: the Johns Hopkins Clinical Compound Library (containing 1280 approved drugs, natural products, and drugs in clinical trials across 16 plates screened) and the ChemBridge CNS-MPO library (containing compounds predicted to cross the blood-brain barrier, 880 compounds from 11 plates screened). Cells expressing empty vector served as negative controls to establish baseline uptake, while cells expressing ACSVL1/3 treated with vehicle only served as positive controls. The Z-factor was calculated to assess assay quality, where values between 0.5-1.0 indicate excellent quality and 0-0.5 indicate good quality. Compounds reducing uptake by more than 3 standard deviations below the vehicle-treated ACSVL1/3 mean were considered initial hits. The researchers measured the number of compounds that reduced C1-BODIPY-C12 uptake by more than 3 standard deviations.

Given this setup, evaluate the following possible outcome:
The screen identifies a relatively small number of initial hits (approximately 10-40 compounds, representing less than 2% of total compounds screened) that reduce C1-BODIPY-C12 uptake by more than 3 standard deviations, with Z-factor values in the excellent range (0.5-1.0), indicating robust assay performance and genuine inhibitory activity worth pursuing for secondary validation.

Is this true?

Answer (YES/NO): NO